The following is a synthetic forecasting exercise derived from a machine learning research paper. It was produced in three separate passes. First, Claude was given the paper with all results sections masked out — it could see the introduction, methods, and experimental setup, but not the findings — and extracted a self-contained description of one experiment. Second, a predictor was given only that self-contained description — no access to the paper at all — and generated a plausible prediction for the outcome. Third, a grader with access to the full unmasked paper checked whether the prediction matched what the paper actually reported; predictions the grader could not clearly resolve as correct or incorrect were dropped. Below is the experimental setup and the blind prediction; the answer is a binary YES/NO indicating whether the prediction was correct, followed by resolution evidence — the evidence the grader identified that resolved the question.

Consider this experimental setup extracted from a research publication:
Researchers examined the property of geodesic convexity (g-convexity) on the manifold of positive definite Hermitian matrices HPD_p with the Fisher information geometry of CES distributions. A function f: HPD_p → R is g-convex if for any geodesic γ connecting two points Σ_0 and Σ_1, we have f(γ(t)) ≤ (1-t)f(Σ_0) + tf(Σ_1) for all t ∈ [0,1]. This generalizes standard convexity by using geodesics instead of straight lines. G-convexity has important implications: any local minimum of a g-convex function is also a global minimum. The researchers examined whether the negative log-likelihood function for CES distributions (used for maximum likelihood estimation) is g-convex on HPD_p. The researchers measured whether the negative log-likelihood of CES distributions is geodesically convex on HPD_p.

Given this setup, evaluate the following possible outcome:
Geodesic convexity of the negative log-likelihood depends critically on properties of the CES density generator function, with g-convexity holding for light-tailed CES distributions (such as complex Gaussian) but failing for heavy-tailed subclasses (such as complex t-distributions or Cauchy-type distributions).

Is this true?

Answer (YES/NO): NO